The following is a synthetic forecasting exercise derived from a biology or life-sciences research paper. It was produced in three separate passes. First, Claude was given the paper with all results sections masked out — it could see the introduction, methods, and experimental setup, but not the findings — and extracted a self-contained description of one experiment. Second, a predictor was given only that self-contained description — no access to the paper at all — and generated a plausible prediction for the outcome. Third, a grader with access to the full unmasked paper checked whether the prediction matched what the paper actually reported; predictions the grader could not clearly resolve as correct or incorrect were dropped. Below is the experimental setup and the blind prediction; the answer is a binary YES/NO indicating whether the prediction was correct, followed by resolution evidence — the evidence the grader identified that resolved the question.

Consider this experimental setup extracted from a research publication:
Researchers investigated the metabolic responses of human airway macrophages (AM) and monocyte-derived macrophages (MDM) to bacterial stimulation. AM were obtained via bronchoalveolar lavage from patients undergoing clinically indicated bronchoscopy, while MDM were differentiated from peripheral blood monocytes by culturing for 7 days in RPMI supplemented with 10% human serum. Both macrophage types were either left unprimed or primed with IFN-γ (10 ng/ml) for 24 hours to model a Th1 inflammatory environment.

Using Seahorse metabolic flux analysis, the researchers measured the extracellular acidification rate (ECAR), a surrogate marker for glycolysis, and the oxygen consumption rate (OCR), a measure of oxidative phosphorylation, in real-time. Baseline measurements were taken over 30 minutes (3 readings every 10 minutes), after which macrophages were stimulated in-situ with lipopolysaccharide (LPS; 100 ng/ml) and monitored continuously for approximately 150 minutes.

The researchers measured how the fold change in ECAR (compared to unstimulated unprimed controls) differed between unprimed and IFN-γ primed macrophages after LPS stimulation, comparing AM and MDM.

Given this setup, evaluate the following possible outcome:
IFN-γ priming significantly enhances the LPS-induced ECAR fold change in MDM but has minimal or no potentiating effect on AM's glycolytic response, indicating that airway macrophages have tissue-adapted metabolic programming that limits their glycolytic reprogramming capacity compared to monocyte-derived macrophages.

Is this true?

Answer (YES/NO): NO